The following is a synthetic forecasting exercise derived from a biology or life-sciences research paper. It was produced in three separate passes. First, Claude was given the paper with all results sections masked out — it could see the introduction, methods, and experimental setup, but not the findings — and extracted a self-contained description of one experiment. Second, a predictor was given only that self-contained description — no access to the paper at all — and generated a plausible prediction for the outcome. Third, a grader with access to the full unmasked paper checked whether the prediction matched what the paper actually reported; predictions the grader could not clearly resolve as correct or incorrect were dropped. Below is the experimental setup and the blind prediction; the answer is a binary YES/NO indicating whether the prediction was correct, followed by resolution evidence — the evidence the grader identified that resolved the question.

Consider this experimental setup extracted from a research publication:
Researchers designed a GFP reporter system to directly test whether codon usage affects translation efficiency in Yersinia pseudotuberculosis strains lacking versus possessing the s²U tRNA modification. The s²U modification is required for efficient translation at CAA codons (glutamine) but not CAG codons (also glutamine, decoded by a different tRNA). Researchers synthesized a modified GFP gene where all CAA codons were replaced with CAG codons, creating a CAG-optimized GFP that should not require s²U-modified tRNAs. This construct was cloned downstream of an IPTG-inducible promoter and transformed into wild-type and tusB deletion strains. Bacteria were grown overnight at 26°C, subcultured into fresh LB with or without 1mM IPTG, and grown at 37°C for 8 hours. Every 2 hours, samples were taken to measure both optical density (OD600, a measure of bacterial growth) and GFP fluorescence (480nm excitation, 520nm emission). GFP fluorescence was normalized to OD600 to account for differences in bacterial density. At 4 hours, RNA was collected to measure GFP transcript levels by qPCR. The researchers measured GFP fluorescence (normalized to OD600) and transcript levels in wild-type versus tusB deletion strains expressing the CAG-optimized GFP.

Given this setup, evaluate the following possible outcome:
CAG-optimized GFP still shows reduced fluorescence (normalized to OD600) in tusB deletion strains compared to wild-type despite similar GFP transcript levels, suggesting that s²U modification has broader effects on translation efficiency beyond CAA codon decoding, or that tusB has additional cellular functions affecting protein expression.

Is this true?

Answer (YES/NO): YES